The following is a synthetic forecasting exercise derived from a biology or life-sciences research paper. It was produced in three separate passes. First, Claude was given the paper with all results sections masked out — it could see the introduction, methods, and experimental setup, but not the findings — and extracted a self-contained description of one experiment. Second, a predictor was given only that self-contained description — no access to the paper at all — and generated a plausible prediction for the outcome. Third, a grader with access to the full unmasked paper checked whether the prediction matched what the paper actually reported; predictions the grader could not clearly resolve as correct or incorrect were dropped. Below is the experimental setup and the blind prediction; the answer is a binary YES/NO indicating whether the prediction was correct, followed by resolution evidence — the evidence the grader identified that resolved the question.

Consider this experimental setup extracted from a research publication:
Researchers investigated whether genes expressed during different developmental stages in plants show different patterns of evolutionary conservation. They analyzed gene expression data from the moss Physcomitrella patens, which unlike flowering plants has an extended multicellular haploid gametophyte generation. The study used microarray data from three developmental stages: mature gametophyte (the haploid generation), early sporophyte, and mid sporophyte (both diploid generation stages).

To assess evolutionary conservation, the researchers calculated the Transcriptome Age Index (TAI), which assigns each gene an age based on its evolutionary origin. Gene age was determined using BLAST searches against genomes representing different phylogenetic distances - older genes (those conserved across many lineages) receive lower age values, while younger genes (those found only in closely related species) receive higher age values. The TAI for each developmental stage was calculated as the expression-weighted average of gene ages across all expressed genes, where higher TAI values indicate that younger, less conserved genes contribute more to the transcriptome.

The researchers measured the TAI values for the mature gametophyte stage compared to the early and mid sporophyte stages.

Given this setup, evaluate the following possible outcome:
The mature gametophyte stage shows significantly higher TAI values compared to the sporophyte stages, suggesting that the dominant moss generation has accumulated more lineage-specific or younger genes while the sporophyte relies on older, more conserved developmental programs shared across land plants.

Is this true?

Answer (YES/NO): YES